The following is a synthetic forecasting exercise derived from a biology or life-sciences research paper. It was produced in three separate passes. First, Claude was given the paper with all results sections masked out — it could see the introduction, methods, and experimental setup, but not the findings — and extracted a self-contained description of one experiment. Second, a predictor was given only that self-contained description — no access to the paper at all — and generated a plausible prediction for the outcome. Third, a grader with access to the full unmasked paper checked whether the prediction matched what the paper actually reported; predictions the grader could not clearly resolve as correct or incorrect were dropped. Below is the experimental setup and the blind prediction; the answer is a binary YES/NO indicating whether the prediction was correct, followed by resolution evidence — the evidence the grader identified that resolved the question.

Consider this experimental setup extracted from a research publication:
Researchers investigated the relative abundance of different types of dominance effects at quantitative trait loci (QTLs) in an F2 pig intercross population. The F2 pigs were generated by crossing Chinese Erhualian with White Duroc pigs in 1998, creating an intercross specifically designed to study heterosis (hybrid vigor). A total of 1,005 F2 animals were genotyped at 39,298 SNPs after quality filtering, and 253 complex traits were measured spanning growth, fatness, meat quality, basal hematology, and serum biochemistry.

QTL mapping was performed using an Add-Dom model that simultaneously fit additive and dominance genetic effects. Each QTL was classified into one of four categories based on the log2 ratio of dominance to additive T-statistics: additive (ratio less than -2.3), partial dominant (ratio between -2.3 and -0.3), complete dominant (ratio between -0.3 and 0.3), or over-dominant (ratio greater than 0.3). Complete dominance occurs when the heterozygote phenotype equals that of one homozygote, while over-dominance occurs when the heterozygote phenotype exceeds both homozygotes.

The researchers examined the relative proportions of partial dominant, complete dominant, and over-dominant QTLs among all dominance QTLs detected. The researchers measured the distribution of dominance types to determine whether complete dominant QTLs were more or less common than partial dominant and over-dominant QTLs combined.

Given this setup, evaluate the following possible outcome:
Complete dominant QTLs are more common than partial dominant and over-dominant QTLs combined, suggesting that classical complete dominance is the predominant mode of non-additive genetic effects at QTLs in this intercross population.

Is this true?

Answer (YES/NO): NO